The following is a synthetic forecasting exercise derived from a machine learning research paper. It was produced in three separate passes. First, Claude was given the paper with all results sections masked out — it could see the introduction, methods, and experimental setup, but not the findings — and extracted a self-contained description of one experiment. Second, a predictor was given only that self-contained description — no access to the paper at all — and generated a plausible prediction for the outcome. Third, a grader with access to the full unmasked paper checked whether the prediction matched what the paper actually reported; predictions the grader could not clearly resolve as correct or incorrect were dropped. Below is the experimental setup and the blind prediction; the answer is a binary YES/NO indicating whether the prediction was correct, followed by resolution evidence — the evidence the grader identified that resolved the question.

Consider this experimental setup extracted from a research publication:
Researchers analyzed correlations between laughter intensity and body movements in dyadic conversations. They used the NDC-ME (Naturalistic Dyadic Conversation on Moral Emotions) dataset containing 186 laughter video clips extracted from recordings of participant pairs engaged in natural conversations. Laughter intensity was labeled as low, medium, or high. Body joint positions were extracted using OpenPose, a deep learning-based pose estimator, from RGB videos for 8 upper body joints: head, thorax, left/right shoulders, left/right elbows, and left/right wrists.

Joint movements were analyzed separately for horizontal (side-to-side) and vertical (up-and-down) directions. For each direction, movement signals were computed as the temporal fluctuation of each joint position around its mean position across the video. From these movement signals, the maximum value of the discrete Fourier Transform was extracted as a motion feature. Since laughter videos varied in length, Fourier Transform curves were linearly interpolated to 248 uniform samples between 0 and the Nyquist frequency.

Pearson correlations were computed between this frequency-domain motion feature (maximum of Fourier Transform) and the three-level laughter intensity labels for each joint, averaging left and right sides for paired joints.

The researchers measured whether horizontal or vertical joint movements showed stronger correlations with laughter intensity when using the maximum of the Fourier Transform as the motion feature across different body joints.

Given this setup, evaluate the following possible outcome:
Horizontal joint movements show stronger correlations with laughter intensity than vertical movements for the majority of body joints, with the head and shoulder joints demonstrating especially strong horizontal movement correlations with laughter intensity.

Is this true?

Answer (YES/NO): NO